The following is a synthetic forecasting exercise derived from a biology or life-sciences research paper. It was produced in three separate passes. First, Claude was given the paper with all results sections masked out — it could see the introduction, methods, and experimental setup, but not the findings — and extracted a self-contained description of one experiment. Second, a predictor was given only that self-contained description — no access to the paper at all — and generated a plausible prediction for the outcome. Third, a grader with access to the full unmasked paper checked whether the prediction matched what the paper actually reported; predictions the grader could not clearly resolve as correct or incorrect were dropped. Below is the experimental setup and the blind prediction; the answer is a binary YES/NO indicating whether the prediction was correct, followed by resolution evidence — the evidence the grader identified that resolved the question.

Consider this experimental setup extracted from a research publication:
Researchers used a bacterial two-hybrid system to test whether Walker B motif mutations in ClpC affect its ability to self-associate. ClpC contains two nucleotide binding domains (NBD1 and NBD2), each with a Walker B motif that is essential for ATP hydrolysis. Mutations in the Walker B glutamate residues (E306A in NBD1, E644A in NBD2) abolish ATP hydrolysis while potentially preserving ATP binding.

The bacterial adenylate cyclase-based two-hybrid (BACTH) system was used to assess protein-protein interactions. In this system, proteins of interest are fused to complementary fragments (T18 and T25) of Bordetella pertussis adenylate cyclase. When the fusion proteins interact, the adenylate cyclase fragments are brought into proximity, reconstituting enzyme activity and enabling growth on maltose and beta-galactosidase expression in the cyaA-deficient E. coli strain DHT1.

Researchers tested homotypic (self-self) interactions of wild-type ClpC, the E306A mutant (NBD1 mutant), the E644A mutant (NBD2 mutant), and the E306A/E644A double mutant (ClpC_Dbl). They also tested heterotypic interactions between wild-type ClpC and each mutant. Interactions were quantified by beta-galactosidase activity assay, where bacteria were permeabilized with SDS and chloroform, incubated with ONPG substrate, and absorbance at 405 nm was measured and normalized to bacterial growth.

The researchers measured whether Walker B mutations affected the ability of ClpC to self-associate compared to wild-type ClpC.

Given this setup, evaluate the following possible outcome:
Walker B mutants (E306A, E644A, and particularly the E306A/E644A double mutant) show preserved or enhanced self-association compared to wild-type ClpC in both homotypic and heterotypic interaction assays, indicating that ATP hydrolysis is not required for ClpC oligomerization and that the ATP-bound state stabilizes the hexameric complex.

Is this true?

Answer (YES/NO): YES